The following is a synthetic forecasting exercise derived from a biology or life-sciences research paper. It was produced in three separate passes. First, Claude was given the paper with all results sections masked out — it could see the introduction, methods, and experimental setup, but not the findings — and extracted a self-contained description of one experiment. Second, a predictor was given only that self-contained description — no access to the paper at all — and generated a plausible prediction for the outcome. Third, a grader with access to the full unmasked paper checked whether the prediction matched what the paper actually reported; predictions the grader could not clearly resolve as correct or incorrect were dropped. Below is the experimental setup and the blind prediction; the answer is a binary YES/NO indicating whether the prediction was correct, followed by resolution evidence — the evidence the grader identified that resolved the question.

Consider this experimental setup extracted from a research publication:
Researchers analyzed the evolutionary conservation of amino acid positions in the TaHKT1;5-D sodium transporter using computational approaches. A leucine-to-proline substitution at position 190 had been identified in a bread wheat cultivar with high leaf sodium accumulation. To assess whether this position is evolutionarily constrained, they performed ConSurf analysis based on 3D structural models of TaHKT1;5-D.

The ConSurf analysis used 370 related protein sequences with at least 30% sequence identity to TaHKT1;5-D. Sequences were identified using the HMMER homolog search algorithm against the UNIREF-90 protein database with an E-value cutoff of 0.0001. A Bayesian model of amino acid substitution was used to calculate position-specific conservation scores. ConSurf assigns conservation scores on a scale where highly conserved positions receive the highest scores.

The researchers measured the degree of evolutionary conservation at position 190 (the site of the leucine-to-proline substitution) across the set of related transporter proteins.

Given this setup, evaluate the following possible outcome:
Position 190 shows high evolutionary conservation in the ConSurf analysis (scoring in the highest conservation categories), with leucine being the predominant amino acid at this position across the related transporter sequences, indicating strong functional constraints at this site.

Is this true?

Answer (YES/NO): NO